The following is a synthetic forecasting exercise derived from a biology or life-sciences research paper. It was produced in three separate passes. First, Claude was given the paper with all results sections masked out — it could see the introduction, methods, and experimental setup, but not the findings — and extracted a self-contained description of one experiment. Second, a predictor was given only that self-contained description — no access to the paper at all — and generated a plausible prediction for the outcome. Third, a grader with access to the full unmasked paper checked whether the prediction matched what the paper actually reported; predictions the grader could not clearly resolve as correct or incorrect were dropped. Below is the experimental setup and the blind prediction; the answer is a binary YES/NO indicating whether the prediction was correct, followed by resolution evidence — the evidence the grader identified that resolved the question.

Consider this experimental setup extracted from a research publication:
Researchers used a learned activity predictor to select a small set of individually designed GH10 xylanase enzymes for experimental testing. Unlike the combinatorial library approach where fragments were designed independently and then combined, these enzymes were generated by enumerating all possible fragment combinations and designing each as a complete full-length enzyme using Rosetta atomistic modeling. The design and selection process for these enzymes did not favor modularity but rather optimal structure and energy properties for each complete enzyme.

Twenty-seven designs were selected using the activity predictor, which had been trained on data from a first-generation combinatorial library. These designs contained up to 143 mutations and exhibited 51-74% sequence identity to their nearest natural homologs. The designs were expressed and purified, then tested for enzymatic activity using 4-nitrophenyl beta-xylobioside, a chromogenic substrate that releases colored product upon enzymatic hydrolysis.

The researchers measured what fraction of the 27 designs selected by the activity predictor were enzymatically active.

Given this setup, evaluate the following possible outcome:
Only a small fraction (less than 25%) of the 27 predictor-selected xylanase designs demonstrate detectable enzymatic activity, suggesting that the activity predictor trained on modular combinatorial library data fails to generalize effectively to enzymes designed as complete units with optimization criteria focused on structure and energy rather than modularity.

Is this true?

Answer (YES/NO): NO